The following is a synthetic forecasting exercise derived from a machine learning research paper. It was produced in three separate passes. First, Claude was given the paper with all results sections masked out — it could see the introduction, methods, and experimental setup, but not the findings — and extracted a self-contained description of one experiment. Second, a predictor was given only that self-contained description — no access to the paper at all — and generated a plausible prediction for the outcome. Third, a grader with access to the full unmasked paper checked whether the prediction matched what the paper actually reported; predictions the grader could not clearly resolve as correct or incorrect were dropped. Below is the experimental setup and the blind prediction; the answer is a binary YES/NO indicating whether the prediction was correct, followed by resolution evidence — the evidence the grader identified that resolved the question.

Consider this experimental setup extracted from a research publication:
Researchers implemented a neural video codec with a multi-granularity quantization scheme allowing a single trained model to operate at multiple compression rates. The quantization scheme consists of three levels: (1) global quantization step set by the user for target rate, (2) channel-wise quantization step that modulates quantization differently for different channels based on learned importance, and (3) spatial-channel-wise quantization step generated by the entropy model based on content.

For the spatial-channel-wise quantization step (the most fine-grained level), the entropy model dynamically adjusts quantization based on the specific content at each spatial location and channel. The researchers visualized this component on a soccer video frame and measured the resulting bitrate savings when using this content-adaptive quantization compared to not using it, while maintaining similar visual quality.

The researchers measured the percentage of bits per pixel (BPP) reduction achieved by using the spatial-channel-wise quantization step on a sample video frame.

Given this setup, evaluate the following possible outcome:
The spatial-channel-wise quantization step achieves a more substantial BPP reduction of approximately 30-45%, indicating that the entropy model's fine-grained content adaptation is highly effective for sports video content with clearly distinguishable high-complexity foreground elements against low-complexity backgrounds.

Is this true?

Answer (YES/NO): NO